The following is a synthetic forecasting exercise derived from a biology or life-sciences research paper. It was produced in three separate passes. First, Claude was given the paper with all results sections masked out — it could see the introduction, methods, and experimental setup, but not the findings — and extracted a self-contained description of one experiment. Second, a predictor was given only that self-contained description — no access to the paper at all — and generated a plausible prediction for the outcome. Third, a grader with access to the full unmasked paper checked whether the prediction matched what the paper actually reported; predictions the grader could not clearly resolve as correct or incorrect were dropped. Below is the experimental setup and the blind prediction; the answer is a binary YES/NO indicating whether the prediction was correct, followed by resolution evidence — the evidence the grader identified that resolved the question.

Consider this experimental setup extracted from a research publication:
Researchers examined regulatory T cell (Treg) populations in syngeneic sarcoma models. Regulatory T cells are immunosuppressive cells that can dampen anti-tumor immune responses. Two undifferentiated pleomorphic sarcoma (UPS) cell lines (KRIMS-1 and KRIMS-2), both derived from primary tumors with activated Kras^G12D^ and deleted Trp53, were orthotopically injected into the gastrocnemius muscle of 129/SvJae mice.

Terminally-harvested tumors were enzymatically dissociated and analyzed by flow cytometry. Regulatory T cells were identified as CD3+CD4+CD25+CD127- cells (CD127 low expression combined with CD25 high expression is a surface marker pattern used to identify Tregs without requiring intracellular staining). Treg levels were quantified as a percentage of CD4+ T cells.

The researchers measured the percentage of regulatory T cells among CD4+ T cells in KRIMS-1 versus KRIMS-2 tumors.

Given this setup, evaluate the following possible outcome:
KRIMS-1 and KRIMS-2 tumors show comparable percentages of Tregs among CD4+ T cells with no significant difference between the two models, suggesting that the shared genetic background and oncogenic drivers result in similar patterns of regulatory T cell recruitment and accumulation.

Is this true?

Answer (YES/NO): NO